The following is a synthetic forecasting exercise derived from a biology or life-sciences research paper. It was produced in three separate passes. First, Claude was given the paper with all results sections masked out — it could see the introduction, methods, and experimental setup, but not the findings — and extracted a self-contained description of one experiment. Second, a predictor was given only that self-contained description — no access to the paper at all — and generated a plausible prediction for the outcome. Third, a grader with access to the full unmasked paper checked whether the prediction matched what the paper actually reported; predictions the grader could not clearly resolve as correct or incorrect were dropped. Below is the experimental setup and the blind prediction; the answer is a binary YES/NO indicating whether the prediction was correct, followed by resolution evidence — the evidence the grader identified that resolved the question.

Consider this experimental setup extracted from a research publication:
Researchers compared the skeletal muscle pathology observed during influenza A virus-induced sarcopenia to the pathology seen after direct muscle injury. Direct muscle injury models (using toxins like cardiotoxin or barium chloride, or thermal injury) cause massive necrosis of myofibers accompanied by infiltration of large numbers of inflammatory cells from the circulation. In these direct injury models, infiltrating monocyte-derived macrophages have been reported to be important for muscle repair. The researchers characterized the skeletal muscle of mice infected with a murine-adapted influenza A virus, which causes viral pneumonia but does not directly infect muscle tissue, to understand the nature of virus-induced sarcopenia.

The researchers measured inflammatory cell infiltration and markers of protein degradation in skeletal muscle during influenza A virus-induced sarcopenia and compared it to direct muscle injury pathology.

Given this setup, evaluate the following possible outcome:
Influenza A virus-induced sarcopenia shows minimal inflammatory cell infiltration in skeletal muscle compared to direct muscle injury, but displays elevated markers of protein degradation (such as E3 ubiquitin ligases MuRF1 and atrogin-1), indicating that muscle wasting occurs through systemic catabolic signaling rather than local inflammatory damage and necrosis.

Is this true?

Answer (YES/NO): YES